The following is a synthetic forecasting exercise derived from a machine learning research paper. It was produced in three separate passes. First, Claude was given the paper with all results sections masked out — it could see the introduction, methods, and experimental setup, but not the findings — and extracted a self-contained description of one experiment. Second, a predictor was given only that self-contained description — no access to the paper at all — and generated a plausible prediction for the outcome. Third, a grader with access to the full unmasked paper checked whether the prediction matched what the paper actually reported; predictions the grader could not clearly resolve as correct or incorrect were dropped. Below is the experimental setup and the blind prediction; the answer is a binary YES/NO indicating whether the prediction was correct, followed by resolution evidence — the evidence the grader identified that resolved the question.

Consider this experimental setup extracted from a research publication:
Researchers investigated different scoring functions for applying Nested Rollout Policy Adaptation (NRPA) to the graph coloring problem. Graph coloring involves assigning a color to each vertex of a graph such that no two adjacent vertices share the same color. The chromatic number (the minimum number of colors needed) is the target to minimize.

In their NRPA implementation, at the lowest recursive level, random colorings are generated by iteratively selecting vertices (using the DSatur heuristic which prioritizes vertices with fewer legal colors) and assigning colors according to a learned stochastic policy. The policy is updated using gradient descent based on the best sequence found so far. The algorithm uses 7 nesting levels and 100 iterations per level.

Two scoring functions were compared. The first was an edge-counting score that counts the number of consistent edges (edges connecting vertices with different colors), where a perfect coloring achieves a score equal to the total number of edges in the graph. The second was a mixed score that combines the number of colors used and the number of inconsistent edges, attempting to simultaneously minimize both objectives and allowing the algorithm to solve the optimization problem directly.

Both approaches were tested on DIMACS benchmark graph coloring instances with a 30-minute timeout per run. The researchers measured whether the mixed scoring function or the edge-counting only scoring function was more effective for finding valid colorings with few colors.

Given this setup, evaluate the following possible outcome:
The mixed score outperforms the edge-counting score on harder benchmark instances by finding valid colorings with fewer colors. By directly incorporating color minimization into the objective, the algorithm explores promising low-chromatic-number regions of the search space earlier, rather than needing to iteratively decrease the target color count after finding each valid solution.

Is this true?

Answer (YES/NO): NO